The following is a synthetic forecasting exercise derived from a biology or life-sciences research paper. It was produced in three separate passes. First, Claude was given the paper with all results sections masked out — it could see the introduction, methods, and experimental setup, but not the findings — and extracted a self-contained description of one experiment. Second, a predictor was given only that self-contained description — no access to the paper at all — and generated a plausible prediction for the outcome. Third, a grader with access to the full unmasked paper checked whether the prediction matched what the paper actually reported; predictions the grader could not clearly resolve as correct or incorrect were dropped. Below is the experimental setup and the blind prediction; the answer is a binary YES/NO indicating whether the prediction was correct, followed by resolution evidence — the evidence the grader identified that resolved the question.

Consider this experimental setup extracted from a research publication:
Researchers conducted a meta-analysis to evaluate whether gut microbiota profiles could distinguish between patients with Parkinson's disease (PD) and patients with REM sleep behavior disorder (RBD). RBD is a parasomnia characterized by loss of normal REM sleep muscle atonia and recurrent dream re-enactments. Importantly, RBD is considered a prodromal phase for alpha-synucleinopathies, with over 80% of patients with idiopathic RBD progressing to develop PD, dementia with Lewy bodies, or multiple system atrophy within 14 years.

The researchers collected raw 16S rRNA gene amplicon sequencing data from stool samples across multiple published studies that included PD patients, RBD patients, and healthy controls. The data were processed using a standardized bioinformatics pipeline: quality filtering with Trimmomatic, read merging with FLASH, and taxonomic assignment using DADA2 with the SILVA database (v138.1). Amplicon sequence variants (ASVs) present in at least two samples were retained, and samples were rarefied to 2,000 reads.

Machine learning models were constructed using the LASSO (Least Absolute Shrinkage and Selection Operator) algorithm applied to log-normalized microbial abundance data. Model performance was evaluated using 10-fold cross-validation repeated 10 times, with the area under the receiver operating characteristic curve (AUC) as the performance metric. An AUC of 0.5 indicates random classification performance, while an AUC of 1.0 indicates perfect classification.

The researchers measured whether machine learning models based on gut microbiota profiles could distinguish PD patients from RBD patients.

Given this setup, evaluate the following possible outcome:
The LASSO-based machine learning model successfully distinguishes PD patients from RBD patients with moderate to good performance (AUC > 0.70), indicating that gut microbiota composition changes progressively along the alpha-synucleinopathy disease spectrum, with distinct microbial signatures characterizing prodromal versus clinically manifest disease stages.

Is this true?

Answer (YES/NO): NO